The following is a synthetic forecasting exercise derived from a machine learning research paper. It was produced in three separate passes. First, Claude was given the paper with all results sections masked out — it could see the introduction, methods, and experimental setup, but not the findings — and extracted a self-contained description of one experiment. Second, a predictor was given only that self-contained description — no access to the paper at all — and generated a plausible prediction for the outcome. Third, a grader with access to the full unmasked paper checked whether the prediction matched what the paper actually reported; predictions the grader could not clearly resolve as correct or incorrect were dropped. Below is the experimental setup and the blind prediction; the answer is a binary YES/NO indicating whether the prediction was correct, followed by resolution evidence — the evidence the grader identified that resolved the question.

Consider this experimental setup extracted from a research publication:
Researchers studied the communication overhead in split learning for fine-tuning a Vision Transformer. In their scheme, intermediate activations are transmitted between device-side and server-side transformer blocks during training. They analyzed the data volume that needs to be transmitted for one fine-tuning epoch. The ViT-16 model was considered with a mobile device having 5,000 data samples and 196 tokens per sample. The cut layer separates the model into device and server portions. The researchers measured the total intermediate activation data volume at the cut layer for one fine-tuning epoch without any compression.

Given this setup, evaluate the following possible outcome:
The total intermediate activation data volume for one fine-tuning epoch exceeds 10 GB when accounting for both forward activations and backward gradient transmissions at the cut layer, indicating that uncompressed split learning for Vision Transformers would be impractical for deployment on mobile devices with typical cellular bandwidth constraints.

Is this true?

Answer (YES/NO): NO